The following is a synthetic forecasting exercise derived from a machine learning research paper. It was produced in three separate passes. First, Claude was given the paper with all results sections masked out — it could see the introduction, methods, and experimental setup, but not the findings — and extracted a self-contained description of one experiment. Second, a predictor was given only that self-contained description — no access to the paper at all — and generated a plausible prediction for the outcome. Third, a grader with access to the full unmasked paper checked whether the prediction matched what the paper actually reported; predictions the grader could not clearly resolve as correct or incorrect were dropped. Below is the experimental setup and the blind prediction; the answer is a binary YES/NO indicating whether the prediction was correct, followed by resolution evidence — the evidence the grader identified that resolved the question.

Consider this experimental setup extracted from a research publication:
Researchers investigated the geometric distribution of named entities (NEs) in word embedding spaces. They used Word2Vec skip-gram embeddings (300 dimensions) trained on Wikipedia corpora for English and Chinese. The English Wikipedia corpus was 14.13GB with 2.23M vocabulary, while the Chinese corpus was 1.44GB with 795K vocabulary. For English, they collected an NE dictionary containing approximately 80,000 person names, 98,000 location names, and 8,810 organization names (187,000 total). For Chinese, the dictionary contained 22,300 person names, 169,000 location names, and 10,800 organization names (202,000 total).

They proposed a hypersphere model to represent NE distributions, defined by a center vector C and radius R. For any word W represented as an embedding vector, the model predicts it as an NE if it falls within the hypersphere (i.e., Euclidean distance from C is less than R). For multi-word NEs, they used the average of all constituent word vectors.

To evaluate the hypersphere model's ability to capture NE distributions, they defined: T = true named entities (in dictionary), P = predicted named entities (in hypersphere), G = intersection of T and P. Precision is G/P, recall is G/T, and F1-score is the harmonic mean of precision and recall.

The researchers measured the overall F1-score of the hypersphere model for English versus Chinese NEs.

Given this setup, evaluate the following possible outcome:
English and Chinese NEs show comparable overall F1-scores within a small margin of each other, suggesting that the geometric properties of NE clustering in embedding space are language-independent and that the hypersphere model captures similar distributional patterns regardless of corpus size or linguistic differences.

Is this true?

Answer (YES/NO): NO